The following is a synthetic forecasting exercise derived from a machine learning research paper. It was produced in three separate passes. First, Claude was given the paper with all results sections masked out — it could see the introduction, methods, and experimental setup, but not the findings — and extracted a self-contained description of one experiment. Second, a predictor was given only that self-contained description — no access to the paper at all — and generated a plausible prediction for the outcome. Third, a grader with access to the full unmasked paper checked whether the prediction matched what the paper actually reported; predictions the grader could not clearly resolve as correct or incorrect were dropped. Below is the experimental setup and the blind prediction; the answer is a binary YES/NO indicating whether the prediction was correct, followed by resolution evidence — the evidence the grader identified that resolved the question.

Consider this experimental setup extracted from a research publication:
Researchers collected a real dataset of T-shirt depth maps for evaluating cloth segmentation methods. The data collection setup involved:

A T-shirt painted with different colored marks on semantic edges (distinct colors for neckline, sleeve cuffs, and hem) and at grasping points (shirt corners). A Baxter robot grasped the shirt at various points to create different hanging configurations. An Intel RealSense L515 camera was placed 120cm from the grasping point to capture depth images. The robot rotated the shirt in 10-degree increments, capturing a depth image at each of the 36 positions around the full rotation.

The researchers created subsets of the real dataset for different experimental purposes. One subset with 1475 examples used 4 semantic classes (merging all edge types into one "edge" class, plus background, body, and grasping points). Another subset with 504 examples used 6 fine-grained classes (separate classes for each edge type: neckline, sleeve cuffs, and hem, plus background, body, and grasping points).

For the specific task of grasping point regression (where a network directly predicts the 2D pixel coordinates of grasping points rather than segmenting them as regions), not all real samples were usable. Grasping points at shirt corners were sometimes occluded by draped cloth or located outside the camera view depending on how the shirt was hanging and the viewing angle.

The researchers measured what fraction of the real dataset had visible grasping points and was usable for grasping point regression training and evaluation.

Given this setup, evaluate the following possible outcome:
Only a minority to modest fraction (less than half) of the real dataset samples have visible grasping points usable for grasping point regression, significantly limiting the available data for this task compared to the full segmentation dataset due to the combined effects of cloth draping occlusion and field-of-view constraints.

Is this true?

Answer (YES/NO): YES